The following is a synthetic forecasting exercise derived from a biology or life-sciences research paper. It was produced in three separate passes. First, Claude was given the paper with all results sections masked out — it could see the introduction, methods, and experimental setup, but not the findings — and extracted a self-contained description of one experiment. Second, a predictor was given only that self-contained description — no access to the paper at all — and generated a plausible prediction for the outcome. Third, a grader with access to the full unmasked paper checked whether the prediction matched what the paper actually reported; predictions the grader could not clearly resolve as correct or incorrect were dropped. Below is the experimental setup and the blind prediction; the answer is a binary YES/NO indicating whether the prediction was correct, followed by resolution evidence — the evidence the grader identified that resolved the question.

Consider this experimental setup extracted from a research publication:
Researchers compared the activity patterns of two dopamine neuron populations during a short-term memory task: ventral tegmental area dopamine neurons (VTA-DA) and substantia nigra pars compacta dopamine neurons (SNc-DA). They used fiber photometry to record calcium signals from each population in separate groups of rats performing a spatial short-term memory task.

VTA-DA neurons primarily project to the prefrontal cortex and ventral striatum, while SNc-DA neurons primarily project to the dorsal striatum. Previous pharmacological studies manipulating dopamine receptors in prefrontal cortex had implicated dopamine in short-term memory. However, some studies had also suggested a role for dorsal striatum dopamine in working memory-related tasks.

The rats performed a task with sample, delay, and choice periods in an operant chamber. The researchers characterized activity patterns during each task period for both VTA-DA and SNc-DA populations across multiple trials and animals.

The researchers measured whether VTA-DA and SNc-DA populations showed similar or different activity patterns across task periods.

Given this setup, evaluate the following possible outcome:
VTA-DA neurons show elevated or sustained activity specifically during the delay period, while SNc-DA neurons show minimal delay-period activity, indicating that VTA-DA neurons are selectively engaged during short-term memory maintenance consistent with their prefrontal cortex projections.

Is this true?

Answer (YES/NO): NO